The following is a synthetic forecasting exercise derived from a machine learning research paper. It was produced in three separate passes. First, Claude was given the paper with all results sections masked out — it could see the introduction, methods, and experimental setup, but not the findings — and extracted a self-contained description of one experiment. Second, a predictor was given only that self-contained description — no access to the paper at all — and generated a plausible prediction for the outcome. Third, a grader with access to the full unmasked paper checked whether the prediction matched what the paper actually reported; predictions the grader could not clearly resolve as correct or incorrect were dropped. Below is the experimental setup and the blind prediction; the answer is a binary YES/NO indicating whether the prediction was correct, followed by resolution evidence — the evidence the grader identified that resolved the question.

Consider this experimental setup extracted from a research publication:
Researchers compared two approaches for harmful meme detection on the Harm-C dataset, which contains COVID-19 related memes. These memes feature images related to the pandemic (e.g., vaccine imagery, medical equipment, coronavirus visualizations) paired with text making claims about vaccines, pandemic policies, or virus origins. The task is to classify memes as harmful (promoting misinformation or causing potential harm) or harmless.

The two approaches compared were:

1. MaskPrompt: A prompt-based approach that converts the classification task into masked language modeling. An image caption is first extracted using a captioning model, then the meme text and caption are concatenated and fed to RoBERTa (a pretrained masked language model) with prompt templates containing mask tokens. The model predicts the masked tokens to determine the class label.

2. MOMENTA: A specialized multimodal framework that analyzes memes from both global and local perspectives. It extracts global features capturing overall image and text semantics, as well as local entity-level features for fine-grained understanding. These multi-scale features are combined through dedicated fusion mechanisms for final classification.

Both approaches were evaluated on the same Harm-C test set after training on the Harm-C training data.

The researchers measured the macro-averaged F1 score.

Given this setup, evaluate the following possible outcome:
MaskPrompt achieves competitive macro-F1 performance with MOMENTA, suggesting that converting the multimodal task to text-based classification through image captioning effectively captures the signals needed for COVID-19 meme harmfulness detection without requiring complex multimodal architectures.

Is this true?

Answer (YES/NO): YES